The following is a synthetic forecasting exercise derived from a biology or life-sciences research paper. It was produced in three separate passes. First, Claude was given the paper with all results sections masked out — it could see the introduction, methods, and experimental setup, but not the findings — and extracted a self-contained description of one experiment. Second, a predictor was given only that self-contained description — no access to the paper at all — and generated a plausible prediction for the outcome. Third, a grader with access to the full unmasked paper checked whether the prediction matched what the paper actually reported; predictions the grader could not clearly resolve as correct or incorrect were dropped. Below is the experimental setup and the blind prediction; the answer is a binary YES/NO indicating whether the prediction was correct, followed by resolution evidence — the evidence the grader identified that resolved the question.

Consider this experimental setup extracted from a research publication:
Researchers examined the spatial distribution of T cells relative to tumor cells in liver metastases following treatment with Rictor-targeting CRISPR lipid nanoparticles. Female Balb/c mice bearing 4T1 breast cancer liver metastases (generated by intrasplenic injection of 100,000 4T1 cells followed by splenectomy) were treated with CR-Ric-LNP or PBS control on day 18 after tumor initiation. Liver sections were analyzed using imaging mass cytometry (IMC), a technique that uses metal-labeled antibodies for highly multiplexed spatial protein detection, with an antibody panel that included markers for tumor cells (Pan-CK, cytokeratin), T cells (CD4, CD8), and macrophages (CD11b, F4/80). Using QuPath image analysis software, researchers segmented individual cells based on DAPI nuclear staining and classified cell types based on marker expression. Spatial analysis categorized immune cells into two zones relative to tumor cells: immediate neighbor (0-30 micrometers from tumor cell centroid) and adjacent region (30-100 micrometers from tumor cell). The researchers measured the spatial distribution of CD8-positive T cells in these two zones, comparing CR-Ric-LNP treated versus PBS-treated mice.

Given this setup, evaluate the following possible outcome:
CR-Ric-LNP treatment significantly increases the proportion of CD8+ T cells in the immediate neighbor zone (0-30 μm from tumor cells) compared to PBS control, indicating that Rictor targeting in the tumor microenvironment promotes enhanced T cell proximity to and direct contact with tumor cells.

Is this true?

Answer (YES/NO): YES